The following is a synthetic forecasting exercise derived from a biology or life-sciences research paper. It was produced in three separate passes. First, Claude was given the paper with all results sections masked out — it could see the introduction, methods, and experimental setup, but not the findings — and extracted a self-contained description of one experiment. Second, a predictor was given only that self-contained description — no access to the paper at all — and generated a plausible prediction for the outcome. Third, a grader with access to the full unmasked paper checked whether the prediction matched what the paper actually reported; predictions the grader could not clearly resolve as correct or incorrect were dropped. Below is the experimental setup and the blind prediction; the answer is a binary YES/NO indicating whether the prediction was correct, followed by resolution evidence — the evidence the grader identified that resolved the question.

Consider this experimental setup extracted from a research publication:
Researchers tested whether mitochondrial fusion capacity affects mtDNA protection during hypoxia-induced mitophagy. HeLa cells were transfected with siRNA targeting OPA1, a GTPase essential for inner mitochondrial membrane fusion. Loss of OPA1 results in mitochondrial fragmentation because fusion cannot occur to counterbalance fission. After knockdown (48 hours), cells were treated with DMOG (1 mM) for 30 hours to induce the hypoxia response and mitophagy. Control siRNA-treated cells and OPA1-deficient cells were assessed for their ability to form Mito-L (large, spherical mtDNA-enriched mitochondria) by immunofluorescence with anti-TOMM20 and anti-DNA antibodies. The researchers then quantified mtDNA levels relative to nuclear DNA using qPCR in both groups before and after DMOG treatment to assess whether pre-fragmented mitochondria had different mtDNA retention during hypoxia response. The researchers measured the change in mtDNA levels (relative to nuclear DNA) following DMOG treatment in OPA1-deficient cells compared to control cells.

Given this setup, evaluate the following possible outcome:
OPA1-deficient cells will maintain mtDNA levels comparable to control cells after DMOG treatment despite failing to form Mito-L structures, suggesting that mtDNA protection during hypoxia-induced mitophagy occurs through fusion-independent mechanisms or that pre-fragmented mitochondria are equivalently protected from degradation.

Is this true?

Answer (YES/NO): NO